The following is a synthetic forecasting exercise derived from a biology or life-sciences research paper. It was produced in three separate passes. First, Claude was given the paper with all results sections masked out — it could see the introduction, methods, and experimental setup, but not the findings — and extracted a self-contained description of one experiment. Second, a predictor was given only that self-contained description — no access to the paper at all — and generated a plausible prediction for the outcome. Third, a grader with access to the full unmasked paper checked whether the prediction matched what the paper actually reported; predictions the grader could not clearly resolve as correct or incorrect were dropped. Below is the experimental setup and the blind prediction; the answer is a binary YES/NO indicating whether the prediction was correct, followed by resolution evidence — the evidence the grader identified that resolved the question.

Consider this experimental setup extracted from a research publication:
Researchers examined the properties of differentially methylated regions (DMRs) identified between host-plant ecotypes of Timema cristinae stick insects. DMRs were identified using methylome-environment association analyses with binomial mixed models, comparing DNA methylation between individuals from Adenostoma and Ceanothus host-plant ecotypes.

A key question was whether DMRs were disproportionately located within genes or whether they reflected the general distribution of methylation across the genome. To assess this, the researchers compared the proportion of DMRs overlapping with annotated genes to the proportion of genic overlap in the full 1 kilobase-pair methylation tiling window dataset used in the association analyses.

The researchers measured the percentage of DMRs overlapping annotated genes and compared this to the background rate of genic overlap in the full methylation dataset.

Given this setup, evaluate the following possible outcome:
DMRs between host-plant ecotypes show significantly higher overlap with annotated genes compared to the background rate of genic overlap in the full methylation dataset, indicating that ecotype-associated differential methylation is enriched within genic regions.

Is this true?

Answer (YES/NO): NO